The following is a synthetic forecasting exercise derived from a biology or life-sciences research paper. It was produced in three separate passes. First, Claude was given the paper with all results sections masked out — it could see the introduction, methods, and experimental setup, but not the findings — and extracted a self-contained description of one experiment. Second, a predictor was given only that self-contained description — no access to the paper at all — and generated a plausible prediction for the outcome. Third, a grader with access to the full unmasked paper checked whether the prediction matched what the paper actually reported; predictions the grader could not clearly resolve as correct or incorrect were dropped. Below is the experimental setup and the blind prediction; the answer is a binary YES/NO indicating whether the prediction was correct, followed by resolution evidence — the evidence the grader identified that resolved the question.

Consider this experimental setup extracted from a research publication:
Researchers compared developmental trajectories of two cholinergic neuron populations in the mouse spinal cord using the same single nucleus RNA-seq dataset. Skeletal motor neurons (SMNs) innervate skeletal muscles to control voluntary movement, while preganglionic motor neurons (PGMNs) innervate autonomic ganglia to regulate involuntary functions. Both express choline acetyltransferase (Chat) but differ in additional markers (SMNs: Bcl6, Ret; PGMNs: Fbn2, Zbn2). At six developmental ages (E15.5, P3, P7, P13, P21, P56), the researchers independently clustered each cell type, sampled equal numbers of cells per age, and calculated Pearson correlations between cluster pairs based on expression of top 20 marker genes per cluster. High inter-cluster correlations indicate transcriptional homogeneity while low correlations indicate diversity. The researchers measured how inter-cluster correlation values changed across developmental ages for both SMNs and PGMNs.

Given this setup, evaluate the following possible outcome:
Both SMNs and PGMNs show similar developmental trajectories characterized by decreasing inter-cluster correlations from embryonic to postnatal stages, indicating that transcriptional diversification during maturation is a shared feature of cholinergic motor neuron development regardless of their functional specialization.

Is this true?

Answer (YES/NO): NO